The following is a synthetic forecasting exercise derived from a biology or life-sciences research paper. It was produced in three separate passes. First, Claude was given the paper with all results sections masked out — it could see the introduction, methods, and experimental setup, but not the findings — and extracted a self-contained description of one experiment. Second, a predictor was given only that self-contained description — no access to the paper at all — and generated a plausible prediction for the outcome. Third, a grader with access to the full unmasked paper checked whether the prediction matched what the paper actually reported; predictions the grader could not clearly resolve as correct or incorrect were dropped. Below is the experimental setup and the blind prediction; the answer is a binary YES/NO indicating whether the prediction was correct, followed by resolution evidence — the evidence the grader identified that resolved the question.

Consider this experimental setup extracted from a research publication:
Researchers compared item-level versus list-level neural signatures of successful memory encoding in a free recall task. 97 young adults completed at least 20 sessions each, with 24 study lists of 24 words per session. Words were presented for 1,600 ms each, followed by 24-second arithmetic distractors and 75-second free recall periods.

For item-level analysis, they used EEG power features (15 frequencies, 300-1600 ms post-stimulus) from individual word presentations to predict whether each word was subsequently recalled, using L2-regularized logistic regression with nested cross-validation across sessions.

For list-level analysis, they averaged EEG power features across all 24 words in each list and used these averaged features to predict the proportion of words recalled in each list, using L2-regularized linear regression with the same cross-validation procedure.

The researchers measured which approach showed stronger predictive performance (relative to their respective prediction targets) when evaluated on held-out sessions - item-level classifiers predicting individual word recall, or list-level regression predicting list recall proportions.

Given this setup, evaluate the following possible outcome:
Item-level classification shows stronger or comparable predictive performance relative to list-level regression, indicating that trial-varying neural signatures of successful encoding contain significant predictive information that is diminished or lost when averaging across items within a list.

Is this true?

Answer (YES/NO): NO